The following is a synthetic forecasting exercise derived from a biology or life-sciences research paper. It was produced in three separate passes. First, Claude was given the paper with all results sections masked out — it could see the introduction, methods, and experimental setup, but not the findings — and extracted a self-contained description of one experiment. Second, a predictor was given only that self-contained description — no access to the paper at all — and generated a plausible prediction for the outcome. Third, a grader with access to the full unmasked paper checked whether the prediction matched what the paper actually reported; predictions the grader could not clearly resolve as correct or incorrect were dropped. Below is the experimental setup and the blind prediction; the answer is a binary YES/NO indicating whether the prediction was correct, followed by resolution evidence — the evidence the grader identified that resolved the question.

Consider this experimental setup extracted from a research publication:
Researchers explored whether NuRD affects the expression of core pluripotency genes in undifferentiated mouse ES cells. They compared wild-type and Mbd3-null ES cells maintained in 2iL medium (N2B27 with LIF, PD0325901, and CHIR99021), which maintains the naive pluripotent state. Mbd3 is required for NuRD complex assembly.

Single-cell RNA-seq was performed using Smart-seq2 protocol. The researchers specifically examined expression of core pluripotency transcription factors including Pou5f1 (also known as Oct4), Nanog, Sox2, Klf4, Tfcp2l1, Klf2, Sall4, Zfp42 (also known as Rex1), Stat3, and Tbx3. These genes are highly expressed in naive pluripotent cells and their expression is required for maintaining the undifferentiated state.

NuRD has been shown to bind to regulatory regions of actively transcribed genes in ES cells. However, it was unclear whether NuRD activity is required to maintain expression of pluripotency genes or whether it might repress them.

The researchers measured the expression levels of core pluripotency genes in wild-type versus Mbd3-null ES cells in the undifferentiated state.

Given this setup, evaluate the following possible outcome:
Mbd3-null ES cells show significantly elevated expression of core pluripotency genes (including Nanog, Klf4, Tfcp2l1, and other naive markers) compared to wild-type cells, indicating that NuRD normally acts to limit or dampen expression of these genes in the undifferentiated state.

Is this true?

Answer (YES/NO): NO